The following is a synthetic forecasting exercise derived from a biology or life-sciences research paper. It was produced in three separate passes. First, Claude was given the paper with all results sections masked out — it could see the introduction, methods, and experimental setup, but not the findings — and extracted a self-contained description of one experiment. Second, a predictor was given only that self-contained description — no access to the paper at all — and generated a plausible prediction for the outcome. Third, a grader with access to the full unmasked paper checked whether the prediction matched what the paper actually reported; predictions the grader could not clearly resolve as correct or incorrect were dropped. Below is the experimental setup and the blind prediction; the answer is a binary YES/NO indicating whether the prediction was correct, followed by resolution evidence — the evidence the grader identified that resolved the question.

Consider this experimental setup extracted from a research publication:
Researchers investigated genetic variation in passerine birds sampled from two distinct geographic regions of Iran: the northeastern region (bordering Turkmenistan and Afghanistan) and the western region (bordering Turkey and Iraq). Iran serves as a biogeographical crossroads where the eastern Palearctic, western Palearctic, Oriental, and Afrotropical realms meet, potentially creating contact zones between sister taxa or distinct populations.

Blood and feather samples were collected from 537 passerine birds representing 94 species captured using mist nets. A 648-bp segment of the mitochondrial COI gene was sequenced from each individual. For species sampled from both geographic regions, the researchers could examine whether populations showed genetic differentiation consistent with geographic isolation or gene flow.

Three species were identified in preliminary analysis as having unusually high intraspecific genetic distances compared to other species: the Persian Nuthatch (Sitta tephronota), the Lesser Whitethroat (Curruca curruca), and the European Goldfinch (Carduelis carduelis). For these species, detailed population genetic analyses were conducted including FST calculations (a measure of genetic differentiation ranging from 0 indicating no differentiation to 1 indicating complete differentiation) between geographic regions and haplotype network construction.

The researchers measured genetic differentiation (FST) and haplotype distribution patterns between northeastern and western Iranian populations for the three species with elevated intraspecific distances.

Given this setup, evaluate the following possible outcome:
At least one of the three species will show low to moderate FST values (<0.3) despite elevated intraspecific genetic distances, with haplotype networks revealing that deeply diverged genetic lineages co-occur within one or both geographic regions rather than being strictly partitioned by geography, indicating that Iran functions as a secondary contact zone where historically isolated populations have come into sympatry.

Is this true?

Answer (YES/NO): NO